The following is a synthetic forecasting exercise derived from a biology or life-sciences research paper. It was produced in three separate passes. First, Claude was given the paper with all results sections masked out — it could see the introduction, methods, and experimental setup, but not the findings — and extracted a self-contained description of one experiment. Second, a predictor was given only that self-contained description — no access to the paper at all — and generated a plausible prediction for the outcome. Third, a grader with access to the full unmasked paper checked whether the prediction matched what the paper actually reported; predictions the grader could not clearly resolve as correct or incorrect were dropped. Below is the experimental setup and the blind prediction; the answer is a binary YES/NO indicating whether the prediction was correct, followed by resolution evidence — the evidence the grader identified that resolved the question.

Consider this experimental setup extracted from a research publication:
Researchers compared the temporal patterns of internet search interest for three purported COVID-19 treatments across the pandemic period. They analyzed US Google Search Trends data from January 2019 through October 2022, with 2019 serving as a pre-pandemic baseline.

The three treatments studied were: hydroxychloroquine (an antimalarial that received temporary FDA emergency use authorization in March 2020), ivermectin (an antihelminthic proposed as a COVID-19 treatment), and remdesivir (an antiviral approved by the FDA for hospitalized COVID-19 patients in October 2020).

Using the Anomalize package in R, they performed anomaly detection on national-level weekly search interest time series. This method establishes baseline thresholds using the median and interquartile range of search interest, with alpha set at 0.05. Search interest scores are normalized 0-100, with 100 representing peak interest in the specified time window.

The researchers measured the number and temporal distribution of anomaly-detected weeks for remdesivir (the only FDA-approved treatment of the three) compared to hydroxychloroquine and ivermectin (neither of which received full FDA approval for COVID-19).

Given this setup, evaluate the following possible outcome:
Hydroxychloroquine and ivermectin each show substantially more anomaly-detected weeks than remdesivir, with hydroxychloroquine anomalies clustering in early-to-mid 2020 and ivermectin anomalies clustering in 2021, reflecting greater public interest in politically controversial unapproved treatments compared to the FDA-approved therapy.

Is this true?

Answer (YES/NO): NO